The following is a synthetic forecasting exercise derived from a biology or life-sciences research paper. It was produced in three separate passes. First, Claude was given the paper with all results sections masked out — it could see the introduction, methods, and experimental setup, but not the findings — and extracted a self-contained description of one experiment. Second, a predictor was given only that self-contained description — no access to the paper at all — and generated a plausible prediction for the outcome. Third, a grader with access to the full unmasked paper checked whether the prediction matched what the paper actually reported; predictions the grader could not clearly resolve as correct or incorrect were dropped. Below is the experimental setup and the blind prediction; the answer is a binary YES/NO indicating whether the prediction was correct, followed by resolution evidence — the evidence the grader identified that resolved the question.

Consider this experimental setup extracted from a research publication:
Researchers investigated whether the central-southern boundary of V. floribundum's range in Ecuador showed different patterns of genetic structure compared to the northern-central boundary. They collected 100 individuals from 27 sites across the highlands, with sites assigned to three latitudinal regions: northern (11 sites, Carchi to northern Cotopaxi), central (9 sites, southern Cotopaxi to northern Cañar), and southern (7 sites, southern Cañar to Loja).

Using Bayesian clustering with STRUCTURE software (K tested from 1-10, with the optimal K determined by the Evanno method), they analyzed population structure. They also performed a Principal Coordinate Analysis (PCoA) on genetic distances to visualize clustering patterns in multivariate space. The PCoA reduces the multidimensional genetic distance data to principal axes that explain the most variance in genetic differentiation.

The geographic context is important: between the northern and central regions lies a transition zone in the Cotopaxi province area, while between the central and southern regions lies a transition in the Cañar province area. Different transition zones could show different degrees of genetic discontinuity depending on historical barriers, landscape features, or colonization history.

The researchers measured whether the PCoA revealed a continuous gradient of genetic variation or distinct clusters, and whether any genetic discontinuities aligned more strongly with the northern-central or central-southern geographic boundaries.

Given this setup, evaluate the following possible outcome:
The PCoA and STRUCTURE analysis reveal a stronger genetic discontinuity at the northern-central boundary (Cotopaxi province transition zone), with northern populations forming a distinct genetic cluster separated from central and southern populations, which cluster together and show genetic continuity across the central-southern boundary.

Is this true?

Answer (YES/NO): NO